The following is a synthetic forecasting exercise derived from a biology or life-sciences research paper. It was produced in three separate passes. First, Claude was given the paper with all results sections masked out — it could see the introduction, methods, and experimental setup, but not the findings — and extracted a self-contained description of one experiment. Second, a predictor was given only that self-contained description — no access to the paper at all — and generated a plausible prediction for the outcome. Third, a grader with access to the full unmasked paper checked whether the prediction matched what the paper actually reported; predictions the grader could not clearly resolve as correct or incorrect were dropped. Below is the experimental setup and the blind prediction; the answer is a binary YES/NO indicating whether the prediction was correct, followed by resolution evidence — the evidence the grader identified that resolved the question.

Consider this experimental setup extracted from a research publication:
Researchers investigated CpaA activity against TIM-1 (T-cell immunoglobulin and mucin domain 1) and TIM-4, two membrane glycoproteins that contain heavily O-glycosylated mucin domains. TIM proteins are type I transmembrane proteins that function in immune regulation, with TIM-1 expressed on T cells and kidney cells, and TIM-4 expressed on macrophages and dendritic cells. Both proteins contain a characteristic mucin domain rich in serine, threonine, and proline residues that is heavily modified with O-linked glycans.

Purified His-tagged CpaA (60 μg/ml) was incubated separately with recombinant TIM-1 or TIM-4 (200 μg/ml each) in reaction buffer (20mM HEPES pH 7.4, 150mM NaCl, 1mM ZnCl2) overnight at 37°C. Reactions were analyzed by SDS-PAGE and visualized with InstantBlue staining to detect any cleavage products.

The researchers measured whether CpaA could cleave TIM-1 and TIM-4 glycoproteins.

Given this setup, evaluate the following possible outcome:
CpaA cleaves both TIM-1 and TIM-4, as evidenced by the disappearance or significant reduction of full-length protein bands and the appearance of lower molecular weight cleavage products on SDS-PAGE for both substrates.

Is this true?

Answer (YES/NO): YES